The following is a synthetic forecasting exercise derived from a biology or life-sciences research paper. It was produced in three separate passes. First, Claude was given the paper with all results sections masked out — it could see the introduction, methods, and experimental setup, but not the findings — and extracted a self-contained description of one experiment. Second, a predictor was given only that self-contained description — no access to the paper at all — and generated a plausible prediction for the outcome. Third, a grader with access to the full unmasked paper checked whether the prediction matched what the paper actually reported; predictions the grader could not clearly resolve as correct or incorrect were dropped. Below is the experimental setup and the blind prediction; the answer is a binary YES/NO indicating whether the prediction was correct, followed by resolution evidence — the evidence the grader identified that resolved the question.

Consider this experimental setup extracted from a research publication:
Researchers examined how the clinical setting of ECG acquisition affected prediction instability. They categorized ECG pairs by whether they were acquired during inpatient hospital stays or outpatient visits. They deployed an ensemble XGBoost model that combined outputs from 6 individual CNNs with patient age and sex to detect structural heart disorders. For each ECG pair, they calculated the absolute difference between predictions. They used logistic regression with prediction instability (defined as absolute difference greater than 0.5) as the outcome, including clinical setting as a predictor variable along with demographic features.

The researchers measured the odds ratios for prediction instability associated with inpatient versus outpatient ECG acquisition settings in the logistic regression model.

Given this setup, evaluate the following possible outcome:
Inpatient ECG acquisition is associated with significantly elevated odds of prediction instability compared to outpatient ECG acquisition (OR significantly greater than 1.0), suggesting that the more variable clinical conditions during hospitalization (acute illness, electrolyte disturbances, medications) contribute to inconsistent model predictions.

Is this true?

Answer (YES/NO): YES